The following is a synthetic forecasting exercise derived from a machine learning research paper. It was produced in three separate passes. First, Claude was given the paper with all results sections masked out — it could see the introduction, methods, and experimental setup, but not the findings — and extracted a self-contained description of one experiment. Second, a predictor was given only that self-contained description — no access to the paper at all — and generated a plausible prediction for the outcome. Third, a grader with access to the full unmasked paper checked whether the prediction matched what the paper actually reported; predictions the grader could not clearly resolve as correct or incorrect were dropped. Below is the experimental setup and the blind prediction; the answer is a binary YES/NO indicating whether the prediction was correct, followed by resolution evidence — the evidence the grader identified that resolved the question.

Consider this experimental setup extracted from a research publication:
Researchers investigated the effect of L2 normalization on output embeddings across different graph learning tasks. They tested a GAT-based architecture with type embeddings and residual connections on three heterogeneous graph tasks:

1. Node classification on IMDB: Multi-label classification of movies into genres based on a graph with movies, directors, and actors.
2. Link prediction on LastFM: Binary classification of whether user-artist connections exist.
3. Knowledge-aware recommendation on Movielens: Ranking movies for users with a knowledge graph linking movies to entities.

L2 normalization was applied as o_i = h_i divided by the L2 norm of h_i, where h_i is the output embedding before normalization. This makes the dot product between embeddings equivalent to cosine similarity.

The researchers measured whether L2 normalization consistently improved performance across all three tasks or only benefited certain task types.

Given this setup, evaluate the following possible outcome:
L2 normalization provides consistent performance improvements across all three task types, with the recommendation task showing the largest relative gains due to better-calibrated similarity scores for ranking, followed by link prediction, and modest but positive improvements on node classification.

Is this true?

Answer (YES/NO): NO